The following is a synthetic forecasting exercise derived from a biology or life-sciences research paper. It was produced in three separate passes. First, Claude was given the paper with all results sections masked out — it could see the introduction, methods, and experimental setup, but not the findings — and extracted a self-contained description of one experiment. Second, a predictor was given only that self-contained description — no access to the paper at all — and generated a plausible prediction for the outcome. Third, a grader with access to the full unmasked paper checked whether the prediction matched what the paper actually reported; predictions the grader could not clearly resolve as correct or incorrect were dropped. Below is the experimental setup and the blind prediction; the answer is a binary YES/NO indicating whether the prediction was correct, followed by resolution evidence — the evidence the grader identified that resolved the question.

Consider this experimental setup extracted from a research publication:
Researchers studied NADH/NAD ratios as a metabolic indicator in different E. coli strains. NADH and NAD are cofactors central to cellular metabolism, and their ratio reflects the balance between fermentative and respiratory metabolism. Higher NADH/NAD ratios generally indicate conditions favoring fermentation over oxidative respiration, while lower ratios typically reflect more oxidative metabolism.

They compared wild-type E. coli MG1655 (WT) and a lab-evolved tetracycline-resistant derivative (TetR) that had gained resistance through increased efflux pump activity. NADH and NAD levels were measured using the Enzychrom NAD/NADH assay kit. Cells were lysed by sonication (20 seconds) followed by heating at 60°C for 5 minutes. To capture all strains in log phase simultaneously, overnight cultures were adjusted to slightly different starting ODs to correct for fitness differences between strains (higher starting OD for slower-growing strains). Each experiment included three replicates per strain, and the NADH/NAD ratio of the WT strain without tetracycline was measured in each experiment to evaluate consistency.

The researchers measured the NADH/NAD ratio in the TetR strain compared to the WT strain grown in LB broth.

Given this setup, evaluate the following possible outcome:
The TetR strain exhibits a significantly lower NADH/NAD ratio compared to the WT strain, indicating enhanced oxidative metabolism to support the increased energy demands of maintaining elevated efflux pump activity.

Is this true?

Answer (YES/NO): NO